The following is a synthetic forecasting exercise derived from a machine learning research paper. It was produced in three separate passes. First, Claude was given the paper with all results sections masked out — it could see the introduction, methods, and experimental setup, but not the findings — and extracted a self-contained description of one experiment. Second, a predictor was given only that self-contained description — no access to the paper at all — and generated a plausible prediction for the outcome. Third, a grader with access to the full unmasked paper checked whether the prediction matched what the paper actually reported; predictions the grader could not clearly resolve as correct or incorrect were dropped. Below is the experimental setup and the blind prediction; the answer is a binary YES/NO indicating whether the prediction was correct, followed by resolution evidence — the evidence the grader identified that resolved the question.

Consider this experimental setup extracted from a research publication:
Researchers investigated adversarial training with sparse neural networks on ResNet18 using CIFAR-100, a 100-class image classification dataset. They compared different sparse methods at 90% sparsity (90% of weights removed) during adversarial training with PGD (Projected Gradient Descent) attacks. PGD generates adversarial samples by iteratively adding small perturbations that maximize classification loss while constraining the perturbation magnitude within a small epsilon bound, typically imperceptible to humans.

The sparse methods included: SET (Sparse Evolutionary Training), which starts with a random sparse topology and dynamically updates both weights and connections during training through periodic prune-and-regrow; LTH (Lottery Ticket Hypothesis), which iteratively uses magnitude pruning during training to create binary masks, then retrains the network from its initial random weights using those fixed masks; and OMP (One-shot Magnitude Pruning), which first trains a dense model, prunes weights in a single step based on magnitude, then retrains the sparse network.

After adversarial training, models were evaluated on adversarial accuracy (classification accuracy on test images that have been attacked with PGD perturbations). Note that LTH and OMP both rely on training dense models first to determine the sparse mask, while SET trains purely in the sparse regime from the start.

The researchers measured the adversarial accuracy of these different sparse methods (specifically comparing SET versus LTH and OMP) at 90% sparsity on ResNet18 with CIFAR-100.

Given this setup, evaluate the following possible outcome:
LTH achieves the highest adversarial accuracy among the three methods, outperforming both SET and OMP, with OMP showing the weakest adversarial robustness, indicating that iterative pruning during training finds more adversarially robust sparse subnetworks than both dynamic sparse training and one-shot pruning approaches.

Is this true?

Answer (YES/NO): NO